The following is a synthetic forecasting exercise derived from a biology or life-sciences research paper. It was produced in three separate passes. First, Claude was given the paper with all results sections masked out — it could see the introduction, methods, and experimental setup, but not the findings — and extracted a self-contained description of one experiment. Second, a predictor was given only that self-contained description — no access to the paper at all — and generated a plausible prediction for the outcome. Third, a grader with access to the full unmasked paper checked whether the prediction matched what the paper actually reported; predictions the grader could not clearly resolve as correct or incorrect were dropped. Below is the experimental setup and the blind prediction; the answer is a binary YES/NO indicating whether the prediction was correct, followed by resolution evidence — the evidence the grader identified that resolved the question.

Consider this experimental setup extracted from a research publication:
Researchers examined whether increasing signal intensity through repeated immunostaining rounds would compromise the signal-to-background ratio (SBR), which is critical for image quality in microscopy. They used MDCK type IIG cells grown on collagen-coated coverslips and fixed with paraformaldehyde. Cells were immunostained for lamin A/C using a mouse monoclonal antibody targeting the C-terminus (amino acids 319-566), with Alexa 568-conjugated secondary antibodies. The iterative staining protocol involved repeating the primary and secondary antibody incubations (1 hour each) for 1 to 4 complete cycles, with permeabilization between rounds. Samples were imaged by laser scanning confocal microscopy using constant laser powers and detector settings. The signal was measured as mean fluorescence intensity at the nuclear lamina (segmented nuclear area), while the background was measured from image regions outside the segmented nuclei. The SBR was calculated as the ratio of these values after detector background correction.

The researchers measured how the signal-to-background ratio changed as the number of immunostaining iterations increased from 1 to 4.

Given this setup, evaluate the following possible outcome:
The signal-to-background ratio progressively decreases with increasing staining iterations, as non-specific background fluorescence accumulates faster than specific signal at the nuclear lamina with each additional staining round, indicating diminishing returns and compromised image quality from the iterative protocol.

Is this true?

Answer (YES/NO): NO